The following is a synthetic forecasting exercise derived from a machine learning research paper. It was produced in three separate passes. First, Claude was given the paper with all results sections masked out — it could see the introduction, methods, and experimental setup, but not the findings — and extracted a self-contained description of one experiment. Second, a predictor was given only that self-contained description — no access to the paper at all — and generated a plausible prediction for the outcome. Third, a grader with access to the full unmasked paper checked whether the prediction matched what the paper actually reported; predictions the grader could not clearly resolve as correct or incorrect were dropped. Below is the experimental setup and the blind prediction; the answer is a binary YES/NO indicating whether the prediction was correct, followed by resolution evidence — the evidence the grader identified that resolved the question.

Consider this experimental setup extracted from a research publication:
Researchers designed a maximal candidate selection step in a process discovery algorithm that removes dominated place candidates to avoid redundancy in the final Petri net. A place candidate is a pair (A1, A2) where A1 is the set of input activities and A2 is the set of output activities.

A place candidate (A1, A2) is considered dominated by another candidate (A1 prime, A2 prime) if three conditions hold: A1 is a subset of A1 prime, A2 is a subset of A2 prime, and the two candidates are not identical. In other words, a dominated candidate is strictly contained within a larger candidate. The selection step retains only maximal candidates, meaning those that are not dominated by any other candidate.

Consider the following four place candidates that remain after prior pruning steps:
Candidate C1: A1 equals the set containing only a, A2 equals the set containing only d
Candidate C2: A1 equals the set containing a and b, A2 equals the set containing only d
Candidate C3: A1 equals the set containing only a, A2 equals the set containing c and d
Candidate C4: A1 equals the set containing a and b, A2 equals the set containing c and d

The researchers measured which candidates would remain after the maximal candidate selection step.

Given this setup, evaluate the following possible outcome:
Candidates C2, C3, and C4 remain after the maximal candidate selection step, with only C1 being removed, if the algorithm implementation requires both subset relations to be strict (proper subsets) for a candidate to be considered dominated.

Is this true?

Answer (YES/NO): NO